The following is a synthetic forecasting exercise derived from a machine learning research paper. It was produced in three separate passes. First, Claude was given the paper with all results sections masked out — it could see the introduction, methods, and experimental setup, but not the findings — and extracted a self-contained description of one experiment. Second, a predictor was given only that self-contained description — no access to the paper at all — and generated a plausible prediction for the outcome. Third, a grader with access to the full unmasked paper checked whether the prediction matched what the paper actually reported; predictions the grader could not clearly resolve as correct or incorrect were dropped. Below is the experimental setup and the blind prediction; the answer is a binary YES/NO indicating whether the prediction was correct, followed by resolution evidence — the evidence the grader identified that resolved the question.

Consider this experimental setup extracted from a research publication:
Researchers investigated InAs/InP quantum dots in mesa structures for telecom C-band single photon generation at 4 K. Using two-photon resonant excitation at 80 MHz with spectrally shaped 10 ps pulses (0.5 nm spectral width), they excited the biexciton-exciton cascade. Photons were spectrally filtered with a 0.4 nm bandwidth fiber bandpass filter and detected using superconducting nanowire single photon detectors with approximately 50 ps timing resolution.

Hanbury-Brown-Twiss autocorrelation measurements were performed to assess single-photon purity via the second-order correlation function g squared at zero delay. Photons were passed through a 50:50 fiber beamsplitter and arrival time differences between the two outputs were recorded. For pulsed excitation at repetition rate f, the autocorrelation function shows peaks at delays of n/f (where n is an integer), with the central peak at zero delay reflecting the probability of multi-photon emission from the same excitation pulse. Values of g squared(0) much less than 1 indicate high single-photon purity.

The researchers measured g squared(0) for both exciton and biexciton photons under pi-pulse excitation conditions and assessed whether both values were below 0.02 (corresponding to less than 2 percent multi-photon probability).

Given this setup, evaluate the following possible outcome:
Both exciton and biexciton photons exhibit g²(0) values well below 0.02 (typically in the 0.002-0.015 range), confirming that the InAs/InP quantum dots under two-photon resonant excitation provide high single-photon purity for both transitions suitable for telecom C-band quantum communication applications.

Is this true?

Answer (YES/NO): YES